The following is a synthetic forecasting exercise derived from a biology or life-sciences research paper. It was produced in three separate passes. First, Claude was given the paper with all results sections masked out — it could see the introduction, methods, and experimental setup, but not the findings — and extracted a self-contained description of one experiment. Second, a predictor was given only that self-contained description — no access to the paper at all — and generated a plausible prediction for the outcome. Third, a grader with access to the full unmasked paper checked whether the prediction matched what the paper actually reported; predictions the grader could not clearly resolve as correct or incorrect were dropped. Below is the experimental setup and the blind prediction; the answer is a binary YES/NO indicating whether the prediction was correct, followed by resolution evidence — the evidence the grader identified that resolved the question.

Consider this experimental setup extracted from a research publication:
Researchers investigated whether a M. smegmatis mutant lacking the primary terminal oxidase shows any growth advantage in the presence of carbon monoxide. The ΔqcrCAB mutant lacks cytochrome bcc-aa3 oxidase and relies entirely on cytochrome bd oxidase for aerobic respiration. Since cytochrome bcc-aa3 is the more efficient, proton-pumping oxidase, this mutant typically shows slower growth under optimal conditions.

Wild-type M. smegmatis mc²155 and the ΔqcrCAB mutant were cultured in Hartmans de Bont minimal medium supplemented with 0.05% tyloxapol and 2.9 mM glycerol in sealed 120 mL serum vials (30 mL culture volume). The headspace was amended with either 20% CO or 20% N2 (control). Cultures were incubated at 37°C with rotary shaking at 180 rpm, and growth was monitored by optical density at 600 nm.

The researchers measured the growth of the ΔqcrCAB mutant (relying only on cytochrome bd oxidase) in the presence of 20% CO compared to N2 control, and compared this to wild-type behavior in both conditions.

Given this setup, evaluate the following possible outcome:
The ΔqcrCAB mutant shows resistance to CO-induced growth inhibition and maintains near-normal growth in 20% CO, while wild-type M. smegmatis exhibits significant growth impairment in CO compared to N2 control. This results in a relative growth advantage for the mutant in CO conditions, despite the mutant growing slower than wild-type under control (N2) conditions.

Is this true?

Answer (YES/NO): NO